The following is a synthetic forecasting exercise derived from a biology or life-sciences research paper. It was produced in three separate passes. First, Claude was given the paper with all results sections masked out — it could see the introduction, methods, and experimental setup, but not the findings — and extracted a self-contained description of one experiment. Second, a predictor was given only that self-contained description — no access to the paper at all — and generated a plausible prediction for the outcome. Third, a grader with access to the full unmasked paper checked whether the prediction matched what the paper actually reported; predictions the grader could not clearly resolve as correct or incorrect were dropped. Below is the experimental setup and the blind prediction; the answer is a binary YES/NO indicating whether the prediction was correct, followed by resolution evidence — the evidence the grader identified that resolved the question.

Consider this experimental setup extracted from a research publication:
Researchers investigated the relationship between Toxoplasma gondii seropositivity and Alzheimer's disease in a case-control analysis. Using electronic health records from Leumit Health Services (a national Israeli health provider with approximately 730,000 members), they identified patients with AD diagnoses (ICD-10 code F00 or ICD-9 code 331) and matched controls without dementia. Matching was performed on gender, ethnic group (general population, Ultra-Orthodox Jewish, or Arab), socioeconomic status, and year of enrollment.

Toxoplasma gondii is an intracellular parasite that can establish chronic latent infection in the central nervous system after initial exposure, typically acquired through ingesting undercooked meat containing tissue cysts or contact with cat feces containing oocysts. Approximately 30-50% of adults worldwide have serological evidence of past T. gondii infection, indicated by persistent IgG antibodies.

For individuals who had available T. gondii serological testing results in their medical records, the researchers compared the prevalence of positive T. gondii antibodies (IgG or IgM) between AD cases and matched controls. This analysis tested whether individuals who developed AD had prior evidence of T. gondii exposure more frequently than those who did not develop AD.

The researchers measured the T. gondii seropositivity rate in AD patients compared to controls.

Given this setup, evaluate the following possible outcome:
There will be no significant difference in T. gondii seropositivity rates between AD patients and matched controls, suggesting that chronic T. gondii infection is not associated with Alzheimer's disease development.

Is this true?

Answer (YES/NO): NO